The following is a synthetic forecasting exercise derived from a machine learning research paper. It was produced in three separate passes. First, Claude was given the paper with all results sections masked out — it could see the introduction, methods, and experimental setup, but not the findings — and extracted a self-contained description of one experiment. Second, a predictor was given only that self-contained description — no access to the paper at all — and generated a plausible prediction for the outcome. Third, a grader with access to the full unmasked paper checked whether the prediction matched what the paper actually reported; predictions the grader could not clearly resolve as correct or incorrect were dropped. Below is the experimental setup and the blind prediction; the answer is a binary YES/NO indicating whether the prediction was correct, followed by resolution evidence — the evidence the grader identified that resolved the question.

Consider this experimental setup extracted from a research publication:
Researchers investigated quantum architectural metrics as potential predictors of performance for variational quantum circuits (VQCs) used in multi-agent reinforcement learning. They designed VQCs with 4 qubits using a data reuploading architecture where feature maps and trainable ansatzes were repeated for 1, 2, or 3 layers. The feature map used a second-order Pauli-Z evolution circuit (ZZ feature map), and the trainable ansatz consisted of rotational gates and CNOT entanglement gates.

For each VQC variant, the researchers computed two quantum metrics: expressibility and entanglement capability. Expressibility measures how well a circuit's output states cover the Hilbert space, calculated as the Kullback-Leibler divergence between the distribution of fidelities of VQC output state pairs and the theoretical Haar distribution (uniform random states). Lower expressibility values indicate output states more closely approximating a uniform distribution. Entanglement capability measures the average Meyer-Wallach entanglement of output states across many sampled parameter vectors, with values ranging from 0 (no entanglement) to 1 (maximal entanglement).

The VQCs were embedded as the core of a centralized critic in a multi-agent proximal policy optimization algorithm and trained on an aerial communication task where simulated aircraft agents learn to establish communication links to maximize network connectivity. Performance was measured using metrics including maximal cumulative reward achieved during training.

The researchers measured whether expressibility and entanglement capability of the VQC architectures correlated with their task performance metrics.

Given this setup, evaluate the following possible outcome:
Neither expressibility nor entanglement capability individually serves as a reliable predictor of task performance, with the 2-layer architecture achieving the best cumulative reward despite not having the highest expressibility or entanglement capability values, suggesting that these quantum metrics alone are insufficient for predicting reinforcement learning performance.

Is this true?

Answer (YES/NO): NO